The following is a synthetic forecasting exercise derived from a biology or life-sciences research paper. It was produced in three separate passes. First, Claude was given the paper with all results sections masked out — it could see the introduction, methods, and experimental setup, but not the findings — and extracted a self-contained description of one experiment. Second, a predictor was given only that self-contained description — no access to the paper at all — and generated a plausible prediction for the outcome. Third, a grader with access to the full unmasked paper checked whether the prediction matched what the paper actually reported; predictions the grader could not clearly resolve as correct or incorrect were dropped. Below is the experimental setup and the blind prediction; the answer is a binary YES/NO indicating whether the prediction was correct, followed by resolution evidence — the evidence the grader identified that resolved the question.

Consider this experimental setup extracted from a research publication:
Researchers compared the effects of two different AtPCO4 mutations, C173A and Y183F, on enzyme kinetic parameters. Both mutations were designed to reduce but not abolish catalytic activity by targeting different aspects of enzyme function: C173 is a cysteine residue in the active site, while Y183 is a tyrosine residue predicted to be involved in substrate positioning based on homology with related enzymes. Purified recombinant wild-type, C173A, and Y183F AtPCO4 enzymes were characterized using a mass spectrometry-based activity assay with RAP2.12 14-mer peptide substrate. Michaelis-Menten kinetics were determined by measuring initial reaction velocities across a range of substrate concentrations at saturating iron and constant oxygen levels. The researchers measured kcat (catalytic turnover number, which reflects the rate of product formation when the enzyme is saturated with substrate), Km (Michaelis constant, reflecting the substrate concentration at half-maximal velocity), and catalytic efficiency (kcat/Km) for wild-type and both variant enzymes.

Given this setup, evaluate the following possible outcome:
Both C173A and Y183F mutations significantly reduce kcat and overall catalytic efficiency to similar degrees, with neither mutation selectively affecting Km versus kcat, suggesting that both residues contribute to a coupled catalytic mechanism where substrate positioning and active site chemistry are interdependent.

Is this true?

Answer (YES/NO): NO